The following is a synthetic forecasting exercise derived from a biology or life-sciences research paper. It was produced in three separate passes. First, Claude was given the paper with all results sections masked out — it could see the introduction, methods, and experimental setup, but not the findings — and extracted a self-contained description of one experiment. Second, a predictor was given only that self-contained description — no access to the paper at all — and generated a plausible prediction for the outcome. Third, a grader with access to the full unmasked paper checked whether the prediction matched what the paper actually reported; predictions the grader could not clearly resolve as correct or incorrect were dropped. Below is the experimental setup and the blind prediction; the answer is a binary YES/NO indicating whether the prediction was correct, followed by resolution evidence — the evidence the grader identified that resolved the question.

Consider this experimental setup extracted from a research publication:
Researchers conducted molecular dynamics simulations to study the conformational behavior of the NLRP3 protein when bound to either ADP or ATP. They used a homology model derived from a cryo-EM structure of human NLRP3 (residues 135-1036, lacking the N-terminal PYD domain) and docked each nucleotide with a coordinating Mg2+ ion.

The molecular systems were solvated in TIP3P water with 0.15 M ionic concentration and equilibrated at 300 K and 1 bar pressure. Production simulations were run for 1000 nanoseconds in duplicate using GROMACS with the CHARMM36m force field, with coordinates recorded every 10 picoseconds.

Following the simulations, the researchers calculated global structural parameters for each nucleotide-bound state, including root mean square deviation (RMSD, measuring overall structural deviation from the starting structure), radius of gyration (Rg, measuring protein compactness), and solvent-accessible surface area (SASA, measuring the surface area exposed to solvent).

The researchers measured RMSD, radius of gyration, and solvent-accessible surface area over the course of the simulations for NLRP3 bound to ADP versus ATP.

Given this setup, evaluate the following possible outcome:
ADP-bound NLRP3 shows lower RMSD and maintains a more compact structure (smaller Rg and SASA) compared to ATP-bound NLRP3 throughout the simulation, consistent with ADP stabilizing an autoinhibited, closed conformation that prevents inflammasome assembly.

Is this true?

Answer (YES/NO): YES